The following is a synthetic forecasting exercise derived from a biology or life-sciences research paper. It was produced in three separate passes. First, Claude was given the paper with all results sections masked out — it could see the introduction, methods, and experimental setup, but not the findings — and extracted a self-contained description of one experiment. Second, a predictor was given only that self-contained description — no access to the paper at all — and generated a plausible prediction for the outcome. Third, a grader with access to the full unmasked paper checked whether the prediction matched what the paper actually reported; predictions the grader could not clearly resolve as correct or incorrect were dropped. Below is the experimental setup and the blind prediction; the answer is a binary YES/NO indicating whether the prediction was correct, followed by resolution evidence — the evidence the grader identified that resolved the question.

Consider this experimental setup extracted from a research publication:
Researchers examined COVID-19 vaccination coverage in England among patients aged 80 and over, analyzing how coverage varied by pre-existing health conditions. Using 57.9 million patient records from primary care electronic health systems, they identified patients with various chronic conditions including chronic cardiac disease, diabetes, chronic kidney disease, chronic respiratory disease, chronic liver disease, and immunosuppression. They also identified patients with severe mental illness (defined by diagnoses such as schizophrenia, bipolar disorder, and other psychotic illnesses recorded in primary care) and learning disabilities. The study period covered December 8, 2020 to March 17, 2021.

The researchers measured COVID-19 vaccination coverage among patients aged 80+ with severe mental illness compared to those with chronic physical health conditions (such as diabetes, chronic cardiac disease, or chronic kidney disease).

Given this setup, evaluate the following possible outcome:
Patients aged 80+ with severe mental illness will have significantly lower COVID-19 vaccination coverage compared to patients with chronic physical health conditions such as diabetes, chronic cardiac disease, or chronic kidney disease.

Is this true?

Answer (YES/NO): YES